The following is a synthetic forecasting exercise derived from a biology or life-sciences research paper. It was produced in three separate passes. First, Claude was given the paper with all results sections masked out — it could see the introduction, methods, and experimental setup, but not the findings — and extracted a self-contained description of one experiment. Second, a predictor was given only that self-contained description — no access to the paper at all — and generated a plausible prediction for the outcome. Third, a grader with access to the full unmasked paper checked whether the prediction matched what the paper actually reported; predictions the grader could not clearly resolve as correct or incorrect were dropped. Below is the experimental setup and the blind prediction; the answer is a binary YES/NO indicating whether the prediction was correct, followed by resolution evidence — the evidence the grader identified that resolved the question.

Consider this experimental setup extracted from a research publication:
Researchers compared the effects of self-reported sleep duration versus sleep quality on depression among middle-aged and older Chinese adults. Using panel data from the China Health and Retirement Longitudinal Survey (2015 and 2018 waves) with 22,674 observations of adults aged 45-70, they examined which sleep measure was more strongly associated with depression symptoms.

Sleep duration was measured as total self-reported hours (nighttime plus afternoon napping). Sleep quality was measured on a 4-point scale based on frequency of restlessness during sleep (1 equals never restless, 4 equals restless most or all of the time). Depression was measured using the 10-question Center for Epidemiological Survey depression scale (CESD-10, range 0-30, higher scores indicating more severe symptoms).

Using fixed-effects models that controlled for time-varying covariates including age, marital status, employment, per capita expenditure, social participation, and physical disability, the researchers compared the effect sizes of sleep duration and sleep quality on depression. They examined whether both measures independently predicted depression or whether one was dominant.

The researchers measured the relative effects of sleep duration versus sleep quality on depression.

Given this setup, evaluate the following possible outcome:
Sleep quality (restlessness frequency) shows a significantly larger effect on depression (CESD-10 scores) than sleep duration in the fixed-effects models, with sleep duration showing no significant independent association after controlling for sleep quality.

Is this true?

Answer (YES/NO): NO